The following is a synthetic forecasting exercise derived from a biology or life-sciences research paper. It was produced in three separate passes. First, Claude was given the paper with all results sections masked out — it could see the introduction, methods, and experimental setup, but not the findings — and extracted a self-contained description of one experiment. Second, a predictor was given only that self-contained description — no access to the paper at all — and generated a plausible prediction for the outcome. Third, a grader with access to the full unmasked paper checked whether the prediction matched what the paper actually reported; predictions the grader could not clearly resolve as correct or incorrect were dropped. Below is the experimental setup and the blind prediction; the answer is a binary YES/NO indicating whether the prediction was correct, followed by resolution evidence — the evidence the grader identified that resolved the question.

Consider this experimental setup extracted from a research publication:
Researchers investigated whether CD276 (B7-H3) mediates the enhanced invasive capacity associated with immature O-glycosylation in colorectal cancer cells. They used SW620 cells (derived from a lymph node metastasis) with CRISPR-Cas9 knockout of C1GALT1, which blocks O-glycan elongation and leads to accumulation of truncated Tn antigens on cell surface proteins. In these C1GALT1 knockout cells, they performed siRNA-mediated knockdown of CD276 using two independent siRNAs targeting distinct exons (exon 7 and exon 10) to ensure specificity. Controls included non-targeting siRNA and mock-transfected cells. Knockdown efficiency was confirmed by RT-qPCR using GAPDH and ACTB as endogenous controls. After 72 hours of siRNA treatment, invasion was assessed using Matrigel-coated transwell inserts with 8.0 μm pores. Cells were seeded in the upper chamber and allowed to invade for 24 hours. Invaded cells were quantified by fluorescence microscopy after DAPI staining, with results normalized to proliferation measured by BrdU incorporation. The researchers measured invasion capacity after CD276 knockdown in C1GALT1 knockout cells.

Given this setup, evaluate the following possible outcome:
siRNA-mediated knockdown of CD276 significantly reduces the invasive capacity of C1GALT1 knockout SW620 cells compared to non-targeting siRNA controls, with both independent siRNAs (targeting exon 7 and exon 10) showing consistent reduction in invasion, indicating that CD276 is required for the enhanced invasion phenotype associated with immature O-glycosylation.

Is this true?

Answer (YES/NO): YES